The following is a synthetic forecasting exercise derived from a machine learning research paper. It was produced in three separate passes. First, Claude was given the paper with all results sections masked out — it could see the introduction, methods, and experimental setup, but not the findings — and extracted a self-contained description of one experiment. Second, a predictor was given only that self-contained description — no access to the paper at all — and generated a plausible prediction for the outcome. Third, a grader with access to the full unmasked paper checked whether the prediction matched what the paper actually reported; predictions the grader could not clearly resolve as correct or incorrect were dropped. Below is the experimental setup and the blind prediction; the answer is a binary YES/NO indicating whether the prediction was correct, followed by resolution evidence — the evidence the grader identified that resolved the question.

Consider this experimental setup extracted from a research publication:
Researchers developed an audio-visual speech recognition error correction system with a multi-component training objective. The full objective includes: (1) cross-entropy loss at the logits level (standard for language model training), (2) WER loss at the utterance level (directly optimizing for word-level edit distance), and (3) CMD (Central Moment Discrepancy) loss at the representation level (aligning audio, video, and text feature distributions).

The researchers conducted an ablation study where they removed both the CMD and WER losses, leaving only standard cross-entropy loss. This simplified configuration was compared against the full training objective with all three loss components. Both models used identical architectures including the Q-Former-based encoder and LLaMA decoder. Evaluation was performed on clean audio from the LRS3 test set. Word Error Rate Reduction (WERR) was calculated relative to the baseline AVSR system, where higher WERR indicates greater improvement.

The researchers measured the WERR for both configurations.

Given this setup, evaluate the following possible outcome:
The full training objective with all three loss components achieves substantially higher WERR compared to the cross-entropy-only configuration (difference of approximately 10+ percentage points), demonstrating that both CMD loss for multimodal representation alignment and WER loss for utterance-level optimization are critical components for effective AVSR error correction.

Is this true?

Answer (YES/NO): YES